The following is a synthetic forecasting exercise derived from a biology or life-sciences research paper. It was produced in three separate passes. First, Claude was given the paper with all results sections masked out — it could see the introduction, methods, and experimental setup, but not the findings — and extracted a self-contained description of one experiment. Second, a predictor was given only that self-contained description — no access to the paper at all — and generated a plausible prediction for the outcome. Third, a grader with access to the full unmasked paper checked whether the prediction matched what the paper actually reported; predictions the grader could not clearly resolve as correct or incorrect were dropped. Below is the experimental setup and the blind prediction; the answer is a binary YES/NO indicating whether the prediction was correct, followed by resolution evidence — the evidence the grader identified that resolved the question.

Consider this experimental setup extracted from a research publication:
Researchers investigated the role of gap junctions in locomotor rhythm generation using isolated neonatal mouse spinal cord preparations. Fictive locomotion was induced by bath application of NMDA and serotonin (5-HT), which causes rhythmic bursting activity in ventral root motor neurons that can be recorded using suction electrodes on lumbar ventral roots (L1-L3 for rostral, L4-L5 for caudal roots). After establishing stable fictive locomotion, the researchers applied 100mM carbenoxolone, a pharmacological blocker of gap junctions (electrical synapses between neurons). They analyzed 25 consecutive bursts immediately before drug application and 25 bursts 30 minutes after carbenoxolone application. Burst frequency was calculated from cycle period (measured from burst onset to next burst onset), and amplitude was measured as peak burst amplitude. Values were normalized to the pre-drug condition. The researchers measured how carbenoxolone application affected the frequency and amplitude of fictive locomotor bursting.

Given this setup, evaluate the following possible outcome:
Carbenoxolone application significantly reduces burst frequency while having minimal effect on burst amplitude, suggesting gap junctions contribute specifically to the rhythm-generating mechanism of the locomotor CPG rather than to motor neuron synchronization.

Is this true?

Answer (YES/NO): NO